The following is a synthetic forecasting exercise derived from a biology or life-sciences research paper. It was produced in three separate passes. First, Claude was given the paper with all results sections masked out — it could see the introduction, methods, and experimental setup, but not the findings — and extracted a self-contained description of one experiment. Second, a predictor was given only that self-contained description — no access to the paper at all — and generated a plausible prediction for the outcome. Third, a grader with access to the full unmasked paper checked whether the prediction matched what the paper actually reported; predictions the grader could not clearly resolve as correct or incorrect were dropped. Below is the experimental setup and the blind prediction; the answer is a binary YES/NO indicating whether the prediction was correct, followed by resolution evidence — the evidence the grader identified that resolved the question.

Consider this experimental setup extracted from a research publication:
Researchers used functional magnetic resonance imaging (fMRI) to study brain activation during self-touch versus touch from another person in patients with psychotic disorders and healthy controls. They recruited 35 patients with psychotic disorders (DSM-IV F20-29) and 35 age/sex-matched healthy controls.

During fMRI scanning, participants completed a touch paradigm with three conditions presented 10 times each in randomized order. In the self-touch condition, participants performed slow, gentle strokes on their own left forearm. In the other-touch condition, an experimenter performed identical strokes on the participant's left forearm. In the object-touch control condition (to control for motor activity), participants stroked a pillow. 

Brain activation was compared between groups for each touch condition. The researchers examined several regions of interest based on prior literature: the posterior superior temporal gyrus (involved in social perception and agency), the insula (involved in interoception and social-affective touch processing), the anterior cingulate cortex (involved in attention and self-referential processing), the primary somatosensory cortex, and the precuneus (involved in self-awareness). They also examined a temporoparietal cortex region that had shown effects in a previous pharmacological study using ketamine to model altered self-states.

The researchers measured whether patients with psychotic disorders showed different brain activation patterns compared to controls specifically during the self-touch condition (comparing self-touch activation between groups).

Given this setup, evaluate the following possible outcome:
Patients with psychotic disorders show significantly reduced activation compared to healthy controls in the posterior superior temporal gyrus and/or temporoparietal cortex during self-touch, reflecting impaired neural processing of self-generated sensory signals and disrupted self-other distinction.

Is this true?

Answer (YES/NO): NO